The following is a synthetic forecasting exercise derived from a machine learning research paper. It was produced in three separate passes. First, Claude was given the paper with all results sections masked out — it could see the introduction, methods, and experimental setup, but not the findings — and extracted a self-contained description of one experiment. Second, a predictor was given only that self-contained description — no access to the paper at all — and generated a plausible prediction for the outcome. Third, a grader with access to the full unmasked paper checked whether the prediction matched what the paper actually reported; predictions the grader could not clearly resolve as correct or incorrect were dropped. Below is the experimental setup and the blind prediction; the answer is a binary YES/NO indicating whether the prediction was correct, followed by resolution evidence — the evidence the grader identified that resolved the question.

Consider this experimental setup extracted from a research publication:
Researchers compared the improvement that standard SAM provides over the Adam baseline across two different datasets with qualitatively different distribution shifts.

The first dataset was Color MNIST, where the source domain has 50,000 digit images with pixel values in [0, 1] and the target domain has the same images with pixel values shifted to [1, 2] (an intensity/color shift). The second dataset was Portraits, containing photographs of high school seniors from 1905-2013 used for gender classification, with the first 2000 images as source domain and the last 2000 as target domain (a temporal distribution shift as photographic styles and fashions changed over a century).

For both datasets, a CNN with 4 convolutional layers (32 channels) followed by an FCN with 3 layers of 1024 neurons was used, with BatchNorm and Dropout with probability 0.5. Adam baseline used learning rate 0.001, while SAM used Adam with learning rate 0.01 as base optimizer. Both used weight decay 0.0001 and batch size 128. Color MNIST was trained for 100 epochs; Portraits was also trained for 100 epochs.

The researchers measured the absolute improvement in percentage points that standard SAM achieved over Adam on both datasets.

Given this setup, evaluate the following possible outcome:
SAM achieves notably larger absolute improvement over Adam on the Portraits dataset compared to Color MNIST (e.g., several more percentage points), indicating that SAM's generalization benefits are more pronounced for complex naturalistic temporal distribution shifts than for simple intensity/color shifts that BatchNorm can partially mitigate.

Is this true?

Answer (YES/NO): NO